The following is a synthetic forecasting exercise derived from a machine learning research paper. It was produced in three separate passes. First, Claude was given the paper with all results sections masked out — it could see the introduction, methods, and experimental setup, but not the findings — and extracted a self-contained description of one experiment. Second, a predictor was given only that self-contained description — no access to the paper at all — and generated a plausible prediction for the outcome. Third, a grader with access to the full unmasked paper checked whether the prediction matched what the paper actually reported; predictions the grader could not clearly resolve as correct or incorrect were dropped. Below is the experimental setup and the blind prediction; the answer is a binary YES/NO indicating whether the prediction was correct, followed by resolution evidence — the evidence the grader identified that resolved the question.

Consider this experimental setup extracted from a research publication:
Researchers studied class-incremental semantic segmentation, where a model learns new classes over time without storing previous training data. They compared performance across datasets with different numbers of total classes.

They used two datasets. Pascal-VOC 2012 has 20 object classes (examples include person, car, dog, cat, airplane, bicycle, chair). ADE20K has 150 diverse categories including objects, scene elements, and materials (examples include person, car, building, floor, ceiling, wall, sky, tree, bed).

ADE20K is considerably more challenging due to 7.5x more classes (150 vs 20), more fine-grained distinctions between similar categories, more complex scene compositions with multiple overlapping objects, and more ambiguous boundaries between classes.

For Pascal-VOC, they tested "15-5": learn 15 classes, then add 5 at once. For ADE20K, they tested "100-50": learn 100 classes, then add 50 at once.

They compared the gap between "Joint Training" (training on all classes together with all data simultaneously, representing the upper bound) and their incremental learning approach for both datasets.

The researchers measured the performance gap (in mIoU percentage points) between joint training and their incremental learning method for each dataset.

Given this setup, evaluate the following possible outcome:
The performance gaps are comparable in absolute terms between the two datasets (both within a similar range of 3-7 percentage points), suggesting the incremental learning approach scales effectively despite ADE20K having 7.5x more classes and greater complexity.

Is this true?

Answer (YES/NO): NO